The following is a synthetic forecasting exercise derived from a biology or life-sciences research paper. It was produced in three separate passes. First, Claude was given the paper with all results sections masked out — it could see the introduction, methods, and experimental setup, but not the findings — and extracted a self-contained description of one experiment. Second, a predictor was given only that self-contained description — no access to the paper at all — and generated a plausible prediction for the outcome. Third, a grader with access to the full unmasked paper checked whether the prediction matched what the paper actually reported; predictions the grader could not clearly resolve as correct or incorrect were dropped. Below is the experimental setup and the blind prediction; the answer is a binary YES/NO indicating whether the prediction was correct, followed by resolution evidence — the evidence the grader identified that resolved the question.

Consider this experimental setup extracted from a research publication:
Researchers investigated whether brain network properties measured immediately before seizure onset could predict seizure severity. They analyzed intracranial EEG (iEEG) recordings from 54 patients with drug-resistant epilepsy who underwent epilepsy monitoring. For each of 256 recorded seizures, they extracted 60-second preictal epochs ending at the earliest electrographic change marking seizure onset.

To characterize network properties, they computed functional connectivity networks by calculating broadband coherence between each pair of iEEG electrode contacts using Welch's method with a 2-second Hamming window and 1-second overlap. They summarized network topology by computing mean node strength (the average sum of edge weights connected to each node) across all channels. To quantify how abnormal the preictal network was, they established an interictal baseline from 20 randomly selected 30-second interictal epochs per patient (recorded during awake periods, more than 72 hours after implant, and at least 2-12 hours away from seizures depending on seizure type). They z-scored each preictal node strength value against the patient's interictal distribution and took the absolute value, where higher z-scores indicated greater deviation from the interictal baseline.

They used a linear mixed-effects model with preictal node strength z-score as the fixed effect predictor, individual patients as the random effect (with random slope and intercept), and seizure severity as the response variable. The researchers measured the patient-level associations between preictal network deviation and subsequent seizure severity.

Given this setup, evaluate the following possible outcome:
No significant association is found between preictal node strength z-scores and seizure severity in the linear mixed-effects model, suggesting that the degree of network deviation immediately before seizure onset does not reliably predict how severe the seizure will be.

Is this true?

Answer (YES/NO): NO